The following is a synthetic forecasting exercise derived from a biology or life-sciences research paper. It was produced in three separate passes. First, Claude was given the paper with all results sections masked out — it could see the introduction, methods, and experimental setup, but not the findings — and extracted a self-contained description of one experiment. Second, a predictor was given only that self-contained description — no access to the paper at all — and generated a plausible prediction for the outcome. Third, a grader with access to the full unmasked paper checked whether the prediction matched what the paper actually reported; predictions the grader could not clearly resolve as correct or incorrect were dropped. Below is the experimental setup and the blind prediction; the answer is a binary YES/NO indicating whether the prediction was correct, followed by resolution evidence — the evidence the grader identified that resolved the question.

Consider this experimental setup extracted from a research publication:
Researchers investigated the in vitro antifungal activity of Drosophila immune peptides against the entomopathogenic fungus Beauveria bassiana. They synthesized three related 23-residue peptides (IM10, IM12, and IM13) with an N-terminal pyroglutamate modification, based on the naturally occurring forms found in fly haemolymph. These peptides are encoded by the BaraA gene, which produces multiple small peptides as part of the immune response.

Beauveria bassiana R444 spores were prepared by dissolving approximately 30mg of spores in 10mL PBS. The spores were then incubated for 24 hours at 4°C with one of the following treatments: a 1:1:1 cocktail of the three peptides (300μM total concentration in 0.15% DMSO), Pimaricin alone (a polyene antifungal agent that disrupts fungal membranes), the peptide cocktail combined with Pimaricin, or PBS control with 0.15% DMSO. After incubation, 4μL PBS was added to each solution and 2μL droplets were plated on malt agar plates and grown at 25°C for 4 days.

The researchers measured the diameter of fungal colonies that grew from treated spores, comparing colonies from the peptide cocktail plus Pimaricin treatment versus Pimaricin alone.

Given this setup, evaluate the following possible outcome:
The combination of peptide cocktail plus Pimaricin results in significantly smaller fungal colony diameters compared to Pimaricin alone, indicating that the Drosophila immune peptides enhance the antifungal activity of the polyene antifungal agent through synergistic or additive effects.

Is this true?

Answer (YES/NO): YES